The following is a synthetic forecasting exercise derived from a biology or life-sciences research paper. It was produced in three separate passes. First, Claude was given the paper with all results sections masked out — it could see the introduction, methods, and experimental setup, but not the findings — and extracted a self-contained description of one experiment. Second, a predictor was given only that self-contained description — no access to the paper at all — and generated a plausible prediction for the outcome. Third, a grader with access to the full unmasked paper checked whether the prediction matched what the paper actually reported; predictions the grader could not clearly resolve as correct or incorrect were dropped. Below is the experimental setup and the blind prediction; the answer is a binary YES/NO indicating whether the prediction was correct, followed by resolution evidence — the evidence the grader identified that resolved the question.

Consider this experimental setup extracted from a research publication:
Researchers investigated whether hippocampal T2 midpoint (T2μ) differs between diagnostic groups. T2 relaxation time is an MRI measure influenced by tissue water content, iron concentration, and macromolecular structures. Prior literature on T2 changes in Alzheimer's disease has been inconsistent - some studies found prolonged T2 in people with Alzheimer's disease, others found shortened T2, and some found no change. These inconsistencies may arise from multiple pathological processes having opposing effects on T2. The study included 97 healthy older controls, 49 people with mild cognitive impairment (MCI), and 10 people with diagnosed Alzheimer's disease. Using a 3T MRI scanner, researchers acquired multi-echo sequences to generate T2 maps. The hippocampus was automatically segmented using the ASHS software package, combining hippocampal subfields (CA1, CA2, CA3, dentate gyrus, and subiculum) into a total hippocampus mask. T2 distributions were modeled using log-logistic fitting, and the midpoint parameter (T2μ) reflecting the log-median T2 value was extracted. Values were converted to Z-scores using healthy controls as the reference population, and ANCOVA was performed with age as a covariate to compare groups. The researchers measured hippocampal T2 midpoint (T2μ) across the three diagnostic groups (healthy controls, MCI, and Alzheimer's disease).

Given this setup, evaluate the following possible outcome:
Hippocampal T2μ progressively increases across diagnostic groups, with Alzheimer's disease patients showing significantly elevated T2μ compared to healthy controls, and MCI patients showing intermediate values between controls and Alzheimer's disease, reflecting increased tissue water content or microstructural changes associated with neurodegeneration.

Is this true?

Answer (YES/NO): NO